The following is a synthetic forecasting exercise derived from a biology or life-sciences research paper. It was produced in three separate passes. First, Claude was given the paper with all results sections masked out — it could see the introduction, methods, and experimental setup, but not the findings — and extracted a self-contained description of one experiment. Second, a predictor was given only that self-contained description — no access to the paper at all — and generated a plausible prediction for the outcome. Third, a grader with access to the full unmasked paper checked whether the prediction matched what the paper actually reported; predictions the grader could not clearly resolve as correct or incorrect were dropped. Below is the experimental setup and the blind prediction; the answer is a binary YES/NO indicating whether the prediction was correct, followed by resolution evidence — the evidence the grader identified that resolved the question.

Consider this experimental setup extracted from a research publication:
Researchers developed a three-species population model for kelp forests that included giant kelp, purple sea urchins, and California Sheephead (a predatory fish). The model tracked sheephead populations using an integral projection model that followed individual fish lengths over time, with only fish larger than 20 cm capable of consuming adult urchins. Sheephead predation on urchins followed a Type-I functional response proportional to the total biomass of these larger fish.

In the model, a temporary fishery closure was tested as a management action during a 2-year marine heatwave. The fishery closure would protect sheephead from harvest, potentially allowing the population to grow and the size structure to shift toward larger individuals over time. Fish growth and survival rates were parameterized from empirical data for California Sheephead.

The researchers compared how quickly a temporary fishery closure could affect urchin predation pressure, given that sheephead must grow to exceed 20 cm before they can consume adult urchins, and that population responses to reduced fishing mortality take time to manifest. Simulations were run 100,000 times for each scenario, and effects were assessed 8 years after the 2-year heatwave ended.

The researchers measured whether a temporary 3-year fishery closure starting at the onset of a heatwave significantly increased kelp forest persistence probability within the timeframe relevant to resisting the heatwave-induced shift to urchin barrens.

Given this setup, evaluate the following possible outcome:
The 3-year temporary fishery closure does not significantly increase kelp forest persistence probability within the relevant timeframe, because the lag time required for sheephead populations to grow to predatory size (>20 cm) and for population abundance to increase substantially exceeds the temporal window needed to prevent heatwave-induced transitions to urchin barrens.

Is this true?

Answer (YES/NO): NO